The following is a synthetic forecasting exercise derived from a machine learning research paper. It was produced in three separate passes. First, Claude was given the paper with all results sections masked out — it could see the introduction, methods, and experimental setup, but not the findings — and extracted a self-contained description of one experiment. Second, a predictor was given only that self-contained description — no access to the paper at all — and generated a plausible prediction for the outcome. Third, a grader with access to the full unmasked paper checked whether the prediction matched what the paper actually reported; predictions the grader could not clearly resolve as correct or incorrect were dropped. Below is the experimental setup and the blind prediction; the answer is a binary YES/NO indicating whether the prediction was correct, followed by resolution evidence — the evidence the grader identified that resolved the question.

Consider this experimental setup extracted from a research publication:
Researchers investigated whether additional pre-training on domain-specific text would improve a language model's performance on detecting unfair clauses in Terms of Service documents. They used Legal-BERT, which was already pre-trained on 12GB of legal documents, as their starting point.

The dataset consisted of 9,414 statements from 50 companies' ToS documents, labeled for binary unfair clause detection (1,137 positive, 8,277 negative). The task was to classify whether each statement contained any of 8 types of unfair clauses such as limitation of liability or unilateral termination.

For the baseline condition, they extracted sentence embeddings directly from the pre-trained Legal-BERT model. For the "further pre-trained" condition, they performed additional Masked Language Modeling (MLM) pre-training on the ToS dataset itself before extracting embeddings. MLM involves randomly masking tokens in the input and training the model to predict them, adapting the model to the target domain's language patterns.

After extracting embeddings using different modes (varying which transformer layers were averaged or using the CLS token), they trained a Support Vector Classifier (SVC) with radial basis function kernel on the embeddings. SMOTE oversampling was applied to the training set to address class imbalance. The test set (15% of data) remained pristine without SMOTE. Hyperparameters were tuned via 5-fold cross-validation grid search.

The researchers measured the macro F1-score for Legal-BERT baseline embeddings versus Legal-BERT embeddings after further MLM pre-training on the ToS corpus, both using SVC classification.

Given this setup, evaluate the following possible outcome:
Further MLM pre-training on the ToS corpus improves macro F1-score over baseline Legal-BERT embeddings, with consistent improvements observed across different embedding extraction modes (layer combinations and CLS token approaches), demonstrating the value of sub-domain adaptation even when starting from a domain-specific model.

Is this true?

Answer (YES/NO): NO